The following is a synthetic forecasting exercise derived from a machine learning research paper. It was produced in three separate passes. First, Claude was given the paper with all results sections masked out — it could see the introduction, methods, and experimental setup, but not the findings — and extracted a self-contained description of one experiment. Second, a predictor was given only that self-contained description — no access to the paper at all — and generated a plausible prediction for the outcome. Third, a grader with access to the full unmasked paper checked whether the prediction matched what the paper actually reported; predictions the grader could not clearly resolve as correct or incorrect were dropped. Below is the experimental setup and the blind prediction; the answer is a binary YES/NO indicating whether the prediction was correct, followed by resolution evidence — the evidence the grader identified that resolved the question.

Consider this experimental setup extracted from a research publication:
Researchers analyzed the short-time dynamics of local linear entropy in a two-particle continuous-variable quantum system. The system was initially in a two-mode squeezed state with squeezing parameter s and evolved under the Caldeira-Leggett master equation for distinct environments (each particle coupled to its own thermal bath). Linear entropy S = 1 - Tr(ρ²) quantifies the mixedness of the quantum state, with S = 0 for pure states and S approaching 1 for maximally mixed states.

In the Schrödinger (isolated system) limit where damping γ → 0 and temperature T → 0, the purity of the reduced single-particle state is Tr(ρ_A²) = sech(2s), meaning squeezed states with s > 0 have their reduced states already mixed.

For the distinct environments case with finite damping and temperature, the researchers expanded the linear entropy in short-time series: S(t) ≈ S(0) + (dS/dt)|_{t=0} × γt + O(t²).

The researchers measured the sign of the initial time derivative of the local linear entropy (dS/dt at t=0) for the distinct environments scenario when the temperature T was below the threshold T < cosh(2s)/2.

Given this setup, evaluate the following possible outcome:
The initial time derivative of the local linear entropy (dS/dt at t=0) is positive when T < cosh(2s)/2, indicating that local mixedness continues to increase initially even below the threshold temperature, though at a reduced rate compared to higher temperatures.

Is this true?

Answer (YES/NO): NO